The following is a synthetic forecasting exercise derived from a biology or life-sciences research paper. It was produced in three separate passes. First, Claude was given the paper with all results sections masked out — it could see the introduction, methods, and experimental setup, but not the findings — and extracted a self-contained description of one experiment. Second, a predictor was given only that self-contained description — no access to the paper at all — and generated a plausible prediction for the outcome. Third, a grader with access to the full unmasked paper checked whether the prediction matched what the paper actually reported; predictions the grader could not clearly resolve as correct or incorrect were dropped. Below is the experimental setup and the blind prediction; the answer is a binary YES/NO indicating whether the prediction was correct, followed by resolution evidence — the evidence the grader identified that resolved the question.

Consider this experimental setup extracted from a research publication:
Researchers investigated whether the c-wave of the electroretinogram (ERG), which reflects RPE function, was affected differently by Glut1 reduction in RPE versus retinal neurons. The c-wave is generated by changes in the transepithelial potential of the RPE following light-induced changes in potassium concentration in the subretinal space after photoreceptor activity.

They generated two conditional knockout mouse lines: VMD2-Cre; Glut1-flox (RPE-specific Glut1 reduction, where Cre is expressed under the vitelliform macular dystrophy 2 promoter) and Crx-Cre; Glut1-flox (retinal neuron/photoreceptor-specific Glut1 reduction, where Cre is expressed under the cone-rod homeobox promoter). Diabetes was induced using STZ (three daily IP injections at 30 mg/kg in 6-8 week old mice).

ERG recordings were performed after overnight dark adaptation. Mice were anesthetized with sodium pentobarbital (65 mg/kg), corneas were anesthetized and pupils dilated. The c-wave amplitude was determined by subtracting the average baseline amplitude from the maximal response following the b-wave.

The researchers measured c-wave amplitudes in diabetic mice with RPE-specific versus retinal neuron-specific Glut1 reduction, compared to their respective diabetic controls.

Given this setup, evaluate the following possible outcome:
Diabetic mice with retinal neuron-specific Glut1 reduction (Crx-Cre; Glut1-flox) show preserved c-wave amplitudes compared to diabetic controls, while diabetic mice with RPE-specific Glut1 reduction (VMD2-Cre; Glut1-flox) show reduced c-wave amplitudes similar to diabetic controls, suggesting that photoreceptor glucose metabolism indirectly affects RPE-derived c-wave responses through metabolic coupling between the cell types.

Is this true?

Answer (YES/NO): YES